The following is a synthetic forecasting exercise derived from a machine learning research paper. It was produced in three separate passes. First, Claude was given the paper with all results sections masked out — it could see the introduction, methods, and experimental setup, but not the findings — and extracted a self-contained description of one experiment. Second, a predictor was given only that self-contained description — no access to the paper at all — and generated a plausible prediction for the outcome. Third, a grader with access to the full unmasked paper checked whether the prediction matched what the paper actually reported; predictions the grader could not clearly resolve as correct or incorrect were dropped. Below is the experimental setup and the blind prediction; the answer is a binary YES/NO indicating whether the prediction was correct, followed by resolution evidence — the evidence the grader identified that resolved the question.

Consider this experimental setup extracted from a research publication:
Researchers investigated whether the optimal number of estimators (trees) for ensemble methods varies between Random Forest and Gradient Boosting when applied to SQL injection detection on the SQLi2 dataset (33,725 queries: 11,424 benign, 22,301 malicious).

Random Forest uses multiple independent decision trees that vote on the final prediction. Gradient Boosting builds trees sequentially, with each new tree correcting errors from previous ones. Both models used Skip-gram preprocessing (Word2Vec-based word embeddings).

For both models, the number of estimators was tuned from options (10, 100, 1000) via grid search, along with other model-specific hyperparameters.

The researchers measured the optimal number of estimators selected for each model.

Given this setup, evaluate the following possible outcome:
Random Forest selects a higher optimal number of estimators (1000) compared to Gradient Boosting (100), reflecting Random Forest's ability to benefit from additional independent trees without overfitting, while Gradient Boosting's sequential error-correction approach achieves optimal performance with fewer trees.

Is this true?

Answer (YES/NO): NO